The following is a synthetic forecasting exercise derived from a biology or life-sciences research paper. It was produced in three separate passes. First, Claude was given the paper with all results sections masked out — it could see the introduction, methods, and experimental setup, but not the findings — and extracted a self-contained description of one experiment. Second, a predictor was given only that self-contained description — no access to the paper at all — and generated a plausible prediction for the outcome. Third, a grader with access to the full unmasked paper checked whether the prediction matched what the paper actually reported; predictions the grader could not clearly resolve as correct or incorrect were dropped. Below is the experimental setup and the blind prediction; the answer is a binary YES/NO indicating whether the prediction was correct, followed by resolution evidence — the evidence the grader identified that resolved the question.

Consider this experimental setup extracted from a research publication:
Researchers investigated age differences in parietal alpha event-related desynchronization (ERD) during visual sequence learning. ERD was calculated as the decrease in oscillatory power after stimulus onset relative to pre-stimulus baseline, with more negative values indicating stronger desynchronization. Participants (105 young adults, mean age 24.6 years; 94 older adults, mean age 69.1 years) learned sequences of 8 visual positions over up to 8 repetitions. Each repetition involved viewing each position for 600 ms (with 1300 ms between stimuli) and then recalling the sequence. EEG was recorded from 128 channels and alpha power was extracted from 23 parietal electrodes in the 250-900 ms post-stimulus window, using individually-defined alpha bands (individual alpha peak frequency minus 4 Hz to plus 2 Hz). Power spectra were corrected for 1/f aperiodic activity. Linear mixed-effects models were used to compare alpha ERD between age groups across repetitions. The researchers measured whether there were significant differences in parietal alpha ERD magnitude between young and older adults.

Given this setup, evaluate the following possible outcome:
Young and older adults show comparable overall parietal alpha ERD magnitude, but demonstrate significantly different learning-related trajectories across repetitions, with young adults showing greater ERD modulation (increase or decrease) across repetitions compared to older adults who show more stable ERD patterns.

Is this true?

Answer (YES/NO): YES